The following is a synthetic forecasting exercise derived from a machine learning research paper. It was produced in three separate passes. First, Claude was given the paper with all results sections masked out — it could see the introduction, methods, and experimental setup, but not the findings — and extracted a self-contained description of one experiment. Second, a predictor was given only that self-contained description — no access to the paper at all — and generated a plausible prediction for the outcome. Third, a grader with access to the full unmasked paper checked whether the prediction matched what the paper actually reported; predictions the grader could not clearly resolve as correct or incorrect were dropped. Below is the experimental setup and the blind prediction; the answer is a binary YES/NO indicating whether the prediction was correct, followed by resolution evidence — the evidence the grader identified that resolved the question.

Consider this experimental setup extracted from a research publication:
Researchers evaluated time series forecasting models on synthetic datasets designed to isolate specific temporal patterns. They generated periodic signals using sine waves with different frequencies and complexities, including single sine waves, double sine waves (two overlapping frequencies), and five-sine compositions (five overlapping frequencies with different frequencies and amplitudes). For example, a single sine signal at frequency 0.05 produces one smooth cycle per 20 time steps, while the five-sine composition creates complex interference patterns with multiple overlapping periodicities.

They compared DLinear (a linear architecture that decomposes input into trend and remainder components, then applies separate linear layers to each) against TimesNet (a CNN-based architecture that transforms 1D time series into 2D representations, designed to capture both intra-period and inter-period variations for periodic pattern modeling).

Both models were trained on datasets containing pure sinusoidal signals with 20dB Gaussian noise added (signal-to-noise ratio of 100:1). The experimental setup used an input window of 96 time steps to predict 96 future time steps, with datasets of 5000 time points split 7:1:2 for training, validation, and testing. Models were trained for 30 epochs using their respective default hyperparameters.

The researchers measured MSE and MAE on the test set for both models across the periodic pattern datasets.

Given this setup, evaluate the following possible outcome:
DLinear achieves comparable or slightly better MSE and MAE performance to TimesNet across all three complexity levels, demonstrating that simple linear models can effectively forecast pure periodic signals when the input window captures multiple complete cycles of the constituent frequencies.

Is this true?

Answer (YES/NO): NO